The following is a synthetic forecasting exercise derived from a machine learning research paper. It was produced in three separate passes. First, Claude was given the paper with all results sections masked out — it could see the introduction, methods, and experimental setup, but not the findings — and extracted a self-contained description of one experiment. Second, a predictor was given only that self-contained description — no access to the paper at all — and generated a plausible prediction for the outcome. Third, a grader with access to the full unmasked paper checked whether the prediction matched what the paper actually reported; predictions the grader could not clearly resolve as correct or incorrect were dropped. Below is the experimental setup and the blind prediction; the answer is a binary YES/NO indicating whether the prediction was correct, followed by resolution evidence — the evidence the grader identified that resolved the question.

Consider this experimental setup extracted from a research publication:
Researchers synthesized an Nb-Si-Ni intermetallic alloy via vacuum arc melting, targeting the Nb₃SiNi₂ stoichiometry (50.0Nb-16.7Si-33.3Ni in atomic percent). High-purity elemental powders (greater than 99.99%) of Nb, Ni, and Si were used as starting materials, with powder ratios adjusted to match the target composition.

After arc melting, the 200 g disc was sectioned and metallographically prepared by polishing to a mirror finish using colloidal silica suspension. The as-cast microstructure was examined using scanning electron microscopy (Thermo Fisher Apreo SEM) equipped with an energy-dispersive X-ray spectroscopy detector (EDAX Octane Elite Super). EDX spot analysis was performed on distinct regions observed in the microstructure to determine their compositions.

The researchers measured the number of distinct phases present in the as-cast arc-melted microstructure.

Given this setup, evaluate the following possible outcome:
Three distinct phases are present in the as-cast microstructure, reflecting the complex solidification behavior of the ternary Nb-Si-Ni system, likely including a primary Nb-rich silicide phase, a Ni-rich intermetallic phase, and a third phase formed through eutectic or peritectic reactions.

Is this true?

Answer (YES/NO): NO